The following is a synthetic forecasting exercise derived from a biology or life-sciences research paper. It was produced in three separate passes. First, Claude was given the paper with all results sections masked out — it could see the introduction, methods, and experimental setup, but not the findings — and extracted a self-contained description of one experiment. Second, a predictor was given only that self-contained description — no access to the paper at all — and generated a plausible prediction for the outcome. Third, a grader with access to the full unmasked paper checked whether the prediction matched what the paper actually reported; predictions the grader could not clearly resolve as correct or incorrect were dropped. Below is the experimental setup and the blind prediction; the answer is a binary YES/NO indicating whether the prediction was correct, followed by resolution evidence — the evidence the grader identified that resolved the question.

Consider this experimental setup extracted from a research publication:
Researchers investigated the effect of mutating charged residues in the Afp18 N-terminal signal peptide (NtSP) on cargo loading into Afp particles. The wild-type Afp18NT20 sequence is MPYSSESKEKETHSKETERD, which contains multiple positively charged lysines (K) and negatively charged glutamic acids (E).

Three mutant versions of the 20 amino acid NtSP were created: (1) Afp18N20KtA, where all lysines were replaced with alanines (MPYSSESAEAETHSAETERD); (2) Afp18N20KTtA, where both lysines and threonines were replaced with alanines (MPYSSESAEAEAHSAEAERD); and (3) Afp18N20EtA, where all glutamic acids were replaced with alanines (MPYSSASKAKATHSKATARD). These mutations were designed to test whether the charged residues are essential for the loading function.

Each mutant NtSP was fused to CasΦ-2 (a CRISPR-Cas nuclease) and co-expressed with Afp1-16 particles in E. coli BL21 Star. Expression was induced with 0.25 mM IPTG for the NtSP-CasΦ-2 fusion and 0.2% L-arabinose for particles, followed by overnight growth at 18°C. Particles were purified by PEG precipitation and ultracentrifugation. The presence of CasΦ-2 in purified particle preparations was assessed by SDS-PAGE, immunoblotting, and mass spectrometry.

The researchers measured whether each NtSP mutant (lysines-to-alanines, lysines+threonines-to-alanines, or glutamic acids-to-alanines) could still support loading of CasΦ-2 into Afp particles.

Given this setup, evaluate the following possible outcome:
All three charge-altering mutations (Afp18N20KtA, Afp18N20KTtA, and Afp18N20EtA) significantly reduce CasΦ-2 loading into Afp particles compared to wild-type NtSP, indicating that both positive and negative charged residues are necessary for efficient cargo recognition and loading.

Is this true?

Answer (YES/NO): NO